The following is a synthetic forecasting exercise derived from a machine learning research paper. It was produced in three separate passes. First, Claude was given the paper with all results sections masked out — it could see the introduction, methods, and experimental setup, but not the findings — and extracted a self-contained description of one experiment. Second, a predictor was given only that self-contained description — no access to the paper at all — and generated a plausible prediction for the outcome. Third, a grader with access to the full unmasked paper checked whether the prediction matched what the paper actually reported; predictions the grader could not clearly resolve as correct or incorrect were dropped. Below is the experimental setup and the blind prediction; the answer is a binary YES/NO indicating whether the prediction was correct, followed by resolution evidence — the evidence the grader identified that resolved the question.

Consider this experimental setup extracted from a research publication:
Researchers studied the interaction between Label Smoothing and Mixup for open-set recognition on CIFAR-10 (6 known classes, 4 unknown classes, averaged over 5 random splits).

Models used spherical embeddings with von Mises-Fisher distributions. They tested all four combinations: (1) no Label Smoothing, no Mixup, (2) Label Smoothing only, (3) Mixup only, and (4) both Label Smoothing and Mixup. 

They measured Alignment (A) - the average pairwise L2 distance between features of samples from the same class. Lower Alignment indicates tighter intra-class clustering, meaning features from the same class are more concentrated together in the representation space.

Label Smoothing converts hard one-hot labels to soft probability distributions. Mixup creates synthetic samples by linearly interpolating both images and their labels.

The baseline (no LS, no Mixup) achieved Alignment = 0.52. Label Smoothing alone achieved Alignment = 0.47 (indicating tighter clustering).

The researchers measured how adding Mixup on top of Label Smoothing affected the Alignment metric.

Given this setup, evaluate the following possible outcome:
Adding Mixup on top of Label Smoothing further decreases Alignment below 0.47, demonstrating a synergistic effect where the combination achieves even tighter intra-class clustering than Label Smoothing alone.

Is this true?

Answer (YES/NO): NO